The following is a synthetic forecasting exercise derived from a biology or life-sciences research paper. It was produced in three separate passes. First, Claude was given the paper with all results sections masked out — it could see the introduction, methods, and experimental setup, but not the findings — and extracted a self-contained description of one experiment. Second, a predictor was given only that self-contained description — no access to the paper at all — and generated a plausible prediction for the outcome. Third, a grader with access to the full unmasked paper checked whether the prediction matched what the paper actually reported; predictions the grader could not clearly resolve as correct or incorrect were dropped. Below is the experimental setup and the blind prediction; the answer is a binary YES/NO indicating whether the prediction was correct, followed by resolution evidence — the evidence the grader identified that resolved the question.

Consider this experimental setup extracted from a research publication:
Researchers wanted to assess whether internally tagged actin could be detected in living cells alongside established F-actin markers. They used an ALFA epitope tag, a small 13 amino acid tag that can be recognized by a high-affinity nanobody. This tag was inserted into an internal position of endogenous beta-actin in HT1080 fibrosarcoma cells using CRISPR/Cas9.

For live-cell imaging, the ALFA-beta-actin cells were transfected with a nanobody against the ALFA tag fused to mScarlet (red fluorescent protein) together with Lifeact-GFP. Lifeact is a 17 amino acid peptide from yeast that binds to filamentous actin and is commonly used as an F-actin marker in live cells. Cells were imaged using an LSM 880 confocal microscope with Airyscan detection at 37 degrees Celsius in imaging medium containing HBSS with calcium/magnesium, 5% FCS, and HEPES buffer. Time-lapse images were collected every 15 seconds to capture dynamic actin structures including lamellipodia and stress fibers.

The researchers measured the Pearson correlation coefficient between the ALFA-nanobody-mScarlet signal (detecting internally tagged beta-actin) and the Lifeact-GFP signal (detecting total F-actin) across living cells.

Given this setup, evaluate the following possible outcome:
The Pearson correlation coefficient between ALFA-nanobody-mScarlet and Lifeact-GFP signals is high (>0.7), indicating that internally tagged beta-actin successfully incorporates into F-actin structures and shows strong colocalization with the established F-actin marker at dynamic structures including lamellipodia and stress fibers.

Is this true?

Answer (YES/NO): YES